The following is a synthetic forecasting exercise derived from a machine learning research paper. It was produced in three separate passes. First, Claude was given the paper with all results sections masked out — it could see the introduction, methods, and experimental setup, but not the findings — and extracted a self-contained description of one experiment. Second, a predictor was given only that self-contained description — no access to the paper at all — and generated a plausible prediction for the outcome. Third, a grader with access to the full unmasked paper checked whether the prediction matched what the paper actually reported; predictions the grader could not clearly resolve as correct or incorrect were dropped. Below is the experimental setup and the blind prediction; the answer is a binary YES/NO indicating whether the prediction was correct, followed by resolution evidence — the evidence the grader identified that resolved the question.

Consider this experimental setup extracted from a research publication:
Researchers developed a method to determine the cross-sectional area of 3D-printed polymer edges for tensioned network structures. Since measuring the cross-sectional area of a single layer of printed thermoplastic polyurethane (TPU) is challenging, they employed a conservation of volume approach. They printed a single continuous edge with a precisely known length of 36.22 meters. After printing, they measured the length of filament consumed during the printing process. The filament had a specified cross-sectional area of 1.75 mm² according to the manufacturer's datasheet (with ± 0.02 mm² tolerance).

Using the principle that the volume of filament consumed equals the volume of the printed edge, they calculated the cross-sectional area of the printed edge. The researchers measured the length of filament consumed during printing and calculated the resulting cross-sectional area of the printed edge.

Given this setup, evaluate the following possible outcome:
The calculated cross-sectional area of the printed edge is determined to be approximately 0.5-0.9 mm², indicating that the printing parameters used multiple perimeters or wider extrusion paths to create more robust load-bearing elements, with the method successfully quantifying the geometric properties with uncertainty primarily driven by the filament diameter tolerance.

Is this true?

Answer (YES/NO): NO